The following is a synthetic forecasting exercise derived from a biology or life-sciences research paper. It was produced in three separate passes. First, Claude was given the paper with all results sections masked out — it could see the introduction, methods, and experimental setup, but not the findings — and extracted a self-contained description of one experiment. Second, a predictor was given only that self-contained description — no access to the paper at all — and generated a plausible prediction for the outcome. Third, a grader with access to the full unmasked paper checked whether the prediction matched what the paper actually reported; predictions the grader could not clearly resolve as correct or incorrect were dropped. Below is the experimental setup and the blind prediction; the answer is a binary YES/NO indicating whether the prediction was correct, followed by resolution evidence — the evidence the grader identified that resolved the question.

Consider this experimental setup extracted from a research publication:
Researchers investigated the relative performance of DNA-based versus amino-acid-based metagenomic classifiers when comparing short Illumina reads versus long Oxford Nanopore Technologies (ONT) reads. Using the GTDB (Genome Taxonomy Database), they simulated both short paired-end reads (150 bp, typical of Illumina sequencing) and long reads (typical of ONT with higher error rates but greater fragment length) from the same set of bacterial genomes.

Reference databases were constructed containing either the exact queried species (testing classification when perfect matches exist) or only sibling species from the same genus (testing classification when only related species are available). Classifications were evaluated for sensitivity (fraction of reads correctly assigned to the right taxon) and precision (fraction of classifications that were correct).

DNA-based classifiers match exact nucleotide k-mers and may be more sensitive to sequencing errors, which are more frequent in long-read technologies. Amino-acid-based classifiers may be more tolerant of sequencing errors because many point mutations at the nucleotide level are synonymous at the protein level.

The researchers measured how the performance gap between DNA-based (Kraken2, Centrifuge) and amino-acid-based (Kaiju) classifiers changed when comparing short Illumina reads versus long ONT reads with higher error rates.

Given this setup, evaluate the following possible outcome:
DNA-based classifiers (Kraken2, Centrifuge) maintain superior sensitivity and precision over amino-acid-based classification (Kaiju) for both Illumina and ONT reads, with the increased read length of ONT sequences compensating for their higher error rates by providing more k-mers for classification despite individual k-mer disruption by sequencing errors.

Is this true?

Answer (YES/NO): NO